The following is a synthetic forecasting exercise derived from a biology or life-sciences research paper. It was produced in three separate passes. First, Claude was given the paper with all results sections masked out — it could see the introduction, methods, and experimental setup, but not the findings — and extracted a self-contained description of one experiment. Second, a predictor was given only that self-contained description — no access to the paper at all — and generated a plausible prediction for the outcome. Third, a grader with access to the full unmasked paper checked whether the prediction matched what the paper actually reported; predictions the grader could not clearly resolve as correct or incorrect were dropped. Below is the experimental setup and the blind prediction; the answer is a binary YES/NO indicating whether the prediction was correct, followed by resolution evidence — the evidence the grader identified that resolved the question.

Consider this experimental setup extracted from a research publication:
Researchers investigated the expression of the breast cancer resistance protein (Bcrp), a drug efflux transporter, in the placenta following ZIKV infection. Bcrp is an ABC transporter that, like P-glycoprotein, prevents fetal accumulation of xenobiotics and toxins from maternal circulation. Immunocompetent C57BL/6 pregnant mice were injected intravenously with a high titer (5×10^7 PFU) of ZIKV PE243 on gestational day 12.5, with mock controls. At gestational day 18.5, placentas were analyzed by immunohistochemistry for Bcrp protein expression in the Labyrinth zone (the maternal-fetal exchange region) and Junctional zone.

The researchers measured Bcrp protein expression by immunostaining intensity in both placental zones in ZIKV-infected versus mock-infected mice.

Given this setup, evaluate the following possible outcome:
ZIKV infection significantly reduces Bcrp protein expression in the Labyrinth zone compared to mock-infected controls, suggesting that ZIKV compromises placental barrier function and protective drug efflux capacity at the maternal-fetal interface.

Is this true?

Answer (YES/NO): YES